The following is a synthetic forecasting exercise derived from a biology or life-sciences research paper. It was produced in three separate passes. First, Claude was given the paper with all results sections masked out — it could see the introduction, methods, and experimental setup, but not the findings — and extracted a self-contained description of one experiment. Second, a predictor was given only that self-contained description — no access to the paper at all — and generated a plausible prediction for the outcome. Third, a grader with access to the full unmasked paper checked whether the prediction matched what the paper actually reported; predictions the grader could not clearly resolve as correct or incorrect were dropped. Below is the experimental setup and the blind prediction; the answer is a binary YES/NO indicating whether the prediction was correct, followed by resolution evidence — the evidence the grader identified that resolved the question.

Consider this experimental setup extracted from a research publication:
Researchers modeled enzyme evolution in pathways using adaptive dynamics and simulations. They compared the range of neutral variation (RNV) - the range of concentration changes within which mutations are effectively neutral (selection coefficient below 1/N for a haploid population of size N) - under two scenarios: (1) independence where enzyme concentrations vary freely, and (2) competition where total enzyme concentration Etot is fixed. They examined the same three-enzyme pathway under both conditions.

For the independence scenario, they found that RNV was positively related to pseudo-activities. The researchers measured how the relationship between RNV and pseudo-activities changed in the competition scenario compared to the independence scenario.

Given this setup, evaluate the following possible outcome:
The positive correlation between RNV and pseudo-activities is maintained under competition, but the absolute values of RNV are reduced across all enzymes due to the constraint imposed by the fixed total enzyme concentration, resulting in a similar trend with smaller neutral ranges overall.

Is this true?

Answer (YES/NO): NO